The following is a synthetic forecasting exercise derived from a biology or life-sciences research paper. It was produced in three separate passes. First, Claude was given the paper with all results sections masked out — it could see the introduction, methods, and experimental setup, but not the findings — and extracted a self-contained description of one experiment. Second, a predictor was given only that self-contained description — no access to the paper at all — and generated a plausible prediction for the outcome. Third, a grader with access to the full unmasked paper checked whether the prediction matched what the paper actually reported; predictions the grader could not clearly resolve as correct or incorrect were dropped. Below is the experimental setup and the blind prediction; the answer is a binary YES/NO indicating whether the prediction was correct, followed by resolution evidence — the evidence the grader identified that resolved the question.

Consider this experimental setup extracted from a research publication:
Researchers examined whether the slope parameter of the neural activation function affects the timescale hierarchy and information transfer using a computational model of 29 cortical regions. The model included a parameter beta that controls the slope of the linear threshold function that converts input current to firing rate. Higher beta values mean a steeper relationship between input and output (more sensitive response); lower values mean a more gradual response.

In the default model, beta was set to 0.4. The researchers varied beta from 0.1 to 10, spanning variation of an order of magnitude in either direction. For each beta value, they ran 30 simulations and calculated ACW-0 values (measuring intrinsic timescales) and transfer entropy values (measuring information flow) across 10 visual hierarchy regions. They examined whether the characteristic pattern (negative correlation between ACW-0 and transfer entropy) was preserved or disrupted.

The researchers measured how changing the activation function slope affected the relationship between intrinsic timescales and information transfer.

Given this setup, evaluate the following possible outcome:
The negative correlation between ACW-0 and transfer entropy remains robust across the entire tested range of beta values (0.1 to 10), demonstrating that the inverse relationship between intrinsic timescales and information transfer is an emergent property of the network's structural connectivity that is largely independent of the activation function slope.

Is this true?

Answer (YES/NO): NO